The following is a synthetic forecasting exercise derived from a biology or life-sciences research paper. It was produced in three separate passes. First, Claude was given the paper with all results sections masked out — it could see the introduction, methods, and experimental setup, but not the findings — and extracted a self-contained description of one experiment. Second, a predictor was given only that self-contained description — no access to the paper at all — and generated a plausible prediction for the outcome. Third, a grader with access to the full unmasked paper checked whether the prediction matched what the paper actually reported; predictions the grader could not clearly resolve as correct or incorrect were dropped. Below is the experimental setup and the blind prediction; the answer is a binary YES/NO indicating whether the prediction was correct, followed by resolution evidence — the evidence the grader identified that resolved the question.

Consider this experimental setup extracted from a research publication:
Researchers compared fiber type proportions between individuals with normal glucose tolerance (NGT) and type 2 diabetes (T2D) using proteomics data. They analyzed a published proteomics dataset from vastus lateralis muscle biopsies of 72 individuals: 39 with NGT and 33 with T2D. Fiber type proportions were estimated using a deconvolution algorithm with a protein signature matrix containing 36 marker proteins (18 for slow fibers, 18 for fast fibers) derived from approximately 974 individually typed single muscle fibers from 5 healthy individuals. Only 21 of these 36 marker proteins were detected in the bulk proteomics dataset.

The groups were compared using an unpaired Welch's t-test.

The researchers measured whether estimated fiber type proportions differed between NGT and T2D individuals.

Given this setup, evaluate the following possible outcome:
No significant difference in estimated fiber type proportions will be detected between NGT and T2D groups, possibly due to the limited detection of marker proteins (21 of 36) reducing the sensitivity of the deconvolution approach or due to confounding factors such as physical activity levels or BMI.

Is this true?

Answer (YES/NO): NO